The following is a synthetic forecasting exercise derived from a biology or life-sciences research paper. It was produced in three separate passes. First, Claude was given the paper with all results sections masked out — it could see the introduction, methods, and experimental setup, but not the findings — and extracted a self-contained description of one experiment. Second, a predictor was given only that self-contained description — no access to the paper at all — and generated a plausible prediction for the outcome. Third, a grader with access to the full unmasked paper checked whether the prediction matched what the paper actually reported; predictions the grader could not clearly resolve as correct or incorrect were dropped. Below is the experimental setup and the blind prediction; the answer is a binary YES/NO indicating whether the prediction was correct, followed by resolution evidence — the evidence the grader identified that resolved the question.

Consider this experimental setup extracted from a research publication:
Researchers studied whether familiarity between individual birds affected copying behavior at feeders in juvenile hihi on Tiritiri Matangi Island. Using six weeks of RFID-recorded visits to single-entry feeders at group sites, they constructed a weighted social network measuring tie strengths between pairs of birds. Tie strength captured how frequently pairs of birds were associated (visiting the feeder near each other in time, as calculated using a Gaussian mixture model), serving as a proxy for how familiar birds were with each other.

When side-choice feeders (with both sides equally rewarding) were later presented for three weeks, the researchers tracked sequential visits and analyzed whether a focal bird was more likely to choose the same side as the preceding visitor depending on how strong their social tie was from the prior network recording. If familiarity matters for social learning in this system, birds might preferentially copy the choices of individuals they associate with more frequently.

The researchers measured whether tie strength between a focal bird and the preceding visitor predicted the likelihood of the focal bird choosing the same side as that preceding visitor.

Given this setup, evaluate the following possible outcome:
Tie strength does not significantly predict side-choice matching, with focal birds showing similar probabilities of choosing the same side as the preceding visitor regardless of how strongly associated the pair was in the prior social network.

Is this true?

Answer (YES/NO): YES